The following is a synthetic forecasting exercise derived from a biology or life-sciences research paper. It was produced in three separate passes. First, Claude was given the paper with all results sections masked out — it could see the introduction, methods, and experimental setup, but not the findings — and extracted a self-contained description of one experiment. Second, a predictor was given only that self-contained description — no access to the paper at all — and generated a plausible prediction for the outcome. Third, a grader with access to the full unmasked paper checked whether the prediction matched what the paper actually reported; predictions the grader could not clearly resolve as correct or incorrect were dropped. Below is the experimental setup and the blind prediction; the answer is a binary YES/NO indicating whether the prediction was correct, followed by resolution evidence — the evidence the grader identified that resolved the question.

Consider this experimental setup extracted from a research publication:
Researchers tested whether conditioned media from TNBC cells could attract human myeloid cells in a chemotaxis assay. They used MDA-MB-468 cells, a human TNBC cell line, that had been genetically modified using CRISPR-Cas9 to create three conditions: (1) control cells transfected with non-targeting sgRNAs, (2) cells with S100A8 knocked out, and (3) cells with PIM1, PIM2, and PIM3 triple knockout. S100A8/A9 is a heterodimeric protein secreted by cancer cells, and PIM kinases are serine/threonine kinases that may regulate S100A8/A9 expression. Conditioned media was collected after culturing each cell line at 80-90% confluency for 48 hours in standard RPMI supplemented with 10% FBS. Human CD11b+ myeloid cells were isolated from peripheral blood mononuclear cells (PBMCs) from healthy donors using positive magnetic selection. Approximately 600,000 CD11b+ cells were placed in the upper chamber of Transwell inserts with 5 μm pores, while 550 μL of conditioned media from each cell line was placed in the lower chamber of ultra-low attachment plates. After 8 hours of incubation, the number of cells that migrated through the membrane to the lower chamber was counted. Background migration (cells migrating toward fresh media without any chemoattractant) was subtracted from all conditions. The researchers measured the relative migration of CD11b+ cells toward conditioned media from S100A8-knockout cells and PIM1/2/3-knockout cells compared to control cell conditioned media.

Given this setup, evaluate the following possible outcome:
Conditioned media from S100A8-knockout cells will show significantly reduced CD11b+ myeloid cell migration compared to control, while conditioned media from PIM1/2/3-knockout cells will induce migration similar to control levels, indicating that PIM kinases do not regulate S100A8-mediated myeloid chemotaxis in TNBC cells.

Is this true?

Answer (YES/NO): NO